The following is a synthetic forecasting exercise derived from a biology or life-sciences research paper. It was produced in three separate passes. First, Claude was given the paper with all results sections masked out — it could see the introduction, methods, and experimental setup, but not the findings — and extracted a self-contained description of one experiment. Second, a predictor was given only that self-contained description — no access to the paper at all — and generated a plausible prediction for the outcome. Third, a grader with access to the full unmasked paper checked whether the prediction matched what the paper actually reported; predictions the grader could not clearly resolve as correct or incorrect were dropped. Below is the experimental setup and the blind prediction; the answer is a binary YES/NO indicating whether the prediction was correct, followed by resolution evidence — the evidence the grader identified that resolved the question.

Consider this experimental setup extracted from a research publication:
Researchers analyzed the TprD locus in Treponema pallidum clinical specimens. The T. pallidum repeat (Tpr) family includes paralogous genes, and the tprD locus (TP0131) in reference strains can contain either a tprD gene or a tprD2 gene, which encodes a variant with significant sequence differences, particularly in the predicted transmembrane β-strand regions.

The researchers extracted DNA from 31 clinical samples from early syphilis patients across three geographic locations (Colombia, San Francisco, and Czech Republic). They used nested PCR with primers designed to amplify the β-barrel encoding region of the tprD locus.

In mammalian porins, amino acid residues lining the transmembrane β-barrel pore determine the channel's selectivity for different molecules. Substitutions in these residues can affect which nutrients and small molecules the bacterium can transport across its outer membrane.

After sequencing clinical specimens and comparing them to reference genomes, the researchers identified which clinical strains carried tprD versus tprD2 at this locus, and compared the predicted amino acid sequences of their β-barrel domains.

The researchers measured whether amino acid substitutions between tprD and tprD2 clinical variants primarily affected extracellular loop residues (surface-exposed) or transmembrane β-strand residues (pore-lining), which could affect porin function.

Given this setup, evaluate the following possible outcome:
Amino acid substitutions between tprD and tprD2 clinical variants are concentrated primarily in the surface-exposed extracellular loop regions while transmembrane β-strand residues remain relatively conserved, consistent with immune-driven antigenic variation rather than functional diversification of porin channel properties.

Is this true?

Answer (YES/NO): NO